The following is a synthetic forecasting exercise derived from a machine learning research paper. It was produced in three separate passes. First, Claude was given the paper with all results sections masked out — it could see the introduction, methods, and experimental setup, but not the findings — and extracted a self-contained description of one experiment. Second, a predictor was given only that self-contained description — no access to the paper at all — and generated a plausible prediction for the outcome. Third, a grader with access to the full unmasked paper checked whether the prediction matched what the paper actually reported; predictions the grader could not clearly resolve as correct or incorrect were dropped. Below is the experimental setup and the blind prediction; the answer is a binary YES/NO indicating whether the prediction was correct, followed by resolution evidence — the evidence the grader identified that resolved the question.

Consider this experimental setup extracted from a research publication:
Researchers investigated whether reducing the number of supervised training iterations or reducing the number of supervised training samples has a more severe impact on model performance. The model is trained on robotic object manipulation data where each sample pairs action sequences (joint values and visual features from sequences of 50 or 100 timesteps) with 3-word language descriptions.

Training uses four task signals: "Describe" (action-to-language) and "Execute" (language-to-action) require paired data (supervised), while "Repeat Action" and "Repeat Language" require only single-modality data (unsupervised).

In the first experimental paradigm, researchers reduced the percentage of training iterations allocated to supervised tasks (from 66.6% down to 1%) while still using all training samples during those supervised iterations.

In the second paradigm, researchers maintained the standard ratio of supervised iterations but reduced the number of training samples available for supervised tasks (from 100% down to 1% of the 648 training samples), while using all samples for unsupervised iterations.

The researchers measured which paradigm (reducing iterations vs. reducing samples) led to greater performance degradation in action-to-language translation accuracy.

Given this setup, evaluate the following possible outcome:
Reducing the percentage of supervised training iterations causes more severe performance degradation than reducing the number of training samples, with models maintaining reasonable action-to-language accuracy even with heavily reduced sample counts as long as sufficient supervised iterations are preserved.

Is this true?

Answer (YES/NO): NO